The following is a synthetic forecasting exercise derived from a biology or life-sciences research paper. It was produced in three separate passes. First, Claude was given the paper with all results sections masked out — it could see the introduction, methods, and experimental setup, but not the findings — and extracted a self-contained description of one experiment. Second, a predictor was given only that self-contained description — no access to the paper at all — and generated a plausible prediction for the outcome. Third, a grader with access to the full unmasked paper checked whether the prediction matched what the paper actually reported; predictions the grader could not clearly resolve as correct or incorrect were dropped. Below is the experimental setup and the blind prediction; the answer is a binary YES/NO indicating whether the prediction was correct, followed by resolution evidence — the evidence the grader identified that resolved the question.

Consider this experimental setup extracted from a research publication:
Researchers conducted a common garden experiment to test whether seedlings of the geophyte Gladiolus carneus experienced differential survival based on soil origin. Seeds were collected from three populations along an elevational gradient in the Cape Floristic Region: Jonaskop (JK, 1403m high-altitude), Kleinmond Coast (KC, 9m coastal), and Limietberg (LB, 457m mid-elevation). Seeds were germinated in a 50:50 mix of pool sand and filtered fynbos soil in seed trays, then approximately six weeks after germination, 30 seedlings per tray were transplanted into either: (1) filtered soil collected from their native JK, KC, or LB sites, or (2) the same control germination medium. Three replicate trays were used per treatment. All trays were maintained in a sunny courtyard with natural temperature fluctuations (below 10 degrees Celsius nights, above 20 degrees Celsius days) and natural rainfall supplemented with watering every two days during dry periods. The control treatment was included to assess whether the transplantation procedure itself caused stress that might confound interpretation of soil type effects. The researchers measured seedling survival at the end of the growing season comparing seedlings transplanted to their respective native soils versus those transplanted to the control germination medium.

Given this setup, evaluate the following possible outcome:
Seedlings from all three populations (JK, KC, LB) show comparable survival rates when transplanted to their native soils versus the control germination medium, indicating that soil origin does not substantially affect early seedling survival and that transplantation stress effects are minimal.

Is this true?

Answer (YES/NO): YES